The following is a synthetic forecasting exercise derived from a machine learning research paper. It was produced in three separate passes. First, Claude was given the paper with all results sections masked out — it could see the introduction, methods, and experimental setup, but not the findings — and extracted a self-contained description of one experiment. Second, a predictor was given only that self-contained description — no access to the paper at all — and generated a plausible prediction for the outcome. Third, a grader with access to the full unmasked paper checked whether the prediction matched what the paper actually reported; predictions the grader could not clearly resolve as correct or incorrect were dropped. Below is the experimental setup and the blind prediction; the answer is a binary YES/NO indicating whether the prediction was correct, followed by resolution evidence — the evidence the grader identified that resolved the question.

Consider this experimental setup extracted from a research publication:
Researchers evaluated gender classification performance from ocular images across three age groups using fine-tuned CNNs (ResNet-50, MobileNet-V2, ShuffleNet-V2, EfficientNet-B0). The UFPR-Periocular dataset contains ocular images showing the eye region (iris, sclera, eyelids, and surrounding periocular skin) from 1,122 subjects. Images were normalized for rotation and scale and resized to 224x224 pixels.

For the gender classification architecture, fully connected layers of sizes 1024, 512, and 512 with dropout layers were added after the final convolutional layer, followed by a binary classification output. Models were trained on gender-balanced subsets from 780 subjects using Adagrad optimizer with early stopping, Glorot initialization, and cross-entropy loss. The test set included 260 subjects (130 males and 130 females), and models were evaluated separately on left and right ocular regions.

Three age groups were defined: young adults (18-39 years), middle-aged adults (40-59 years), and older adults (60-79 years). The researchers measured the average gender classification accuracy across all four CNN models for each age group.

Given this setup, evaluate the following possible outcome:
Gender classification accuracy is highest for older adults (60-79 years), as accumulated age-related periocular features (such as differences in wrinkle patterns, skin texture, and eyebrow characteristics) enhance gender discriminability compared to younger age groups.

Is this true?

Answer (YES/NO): NO